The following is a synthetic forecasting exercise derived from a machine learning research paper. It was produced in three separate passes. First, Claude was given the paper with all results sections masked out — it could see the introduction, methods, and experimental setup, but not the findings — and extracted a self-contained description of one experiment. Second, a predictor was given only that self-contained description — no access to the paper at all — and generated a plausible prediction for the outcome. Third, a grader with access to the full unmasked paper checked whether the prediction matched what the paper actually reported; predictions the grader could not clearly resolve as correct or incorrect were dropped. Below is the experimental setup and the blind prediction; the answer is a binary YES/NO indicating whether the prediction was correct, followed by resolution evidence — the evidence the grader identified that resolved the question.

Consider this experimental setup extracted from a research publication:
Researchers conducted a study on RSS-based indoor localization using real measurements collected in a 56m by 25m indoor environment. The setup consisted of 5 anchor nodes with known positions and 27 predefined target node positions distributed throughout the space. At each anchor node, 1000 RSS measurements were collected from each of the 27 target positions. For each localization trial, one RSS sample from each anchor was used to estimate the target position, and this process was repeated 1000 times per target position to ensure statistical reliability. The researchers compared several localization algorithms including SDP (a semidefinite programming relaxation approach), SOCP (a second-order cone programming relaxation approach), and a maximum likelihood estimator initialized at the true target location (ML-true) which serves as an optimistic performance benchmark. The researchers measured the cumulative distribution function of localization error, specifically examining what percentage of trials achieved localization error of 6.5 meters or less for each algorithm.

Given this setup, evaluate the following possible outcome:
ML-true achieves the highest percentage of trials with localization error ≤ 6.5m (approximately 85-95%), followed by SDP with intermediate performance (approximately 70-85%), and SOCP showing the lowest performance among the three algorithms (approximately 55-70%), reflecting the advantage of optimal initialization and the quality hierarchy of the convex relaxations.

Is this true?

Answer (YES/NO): NO